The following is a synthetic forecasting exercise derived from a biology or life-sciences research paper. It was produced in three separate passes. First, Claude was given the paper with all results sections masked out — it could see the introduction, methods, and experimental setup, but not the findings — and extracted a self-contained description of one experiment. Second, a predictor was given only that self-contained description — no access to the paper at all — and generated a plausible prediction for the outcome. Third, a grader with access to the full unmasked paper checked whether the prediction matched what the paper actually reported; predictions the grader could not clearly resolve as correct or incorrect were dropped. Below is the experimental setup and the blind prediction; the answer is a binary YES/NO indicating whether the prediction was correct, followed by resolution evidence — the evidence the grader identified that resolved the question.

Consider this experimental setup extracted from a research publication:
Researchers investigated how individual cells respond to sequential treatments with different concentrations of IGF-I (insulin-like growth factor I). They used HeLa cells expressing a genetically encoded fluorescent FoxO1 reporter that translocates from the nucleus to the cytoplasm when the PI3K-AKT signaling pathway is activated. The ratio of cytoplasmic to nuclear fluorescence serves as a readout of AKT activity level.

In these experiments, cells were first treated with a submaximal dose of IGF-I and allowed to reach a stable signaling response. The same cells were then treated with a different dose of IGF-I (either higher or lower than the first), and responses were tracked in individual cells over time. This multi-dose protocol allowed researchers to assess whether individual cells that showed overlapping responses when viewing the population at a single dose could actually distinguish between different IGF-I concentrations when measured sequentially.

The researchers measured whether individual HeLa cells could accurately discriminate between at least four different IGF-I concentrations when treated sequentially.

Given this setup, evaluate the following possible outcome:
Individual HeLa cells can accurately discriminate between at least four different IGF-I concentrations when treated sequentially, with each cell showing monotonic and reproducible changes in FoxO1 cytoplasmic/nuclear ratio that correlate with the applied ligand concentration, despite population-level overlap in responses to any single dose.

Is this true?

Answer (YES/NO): YES